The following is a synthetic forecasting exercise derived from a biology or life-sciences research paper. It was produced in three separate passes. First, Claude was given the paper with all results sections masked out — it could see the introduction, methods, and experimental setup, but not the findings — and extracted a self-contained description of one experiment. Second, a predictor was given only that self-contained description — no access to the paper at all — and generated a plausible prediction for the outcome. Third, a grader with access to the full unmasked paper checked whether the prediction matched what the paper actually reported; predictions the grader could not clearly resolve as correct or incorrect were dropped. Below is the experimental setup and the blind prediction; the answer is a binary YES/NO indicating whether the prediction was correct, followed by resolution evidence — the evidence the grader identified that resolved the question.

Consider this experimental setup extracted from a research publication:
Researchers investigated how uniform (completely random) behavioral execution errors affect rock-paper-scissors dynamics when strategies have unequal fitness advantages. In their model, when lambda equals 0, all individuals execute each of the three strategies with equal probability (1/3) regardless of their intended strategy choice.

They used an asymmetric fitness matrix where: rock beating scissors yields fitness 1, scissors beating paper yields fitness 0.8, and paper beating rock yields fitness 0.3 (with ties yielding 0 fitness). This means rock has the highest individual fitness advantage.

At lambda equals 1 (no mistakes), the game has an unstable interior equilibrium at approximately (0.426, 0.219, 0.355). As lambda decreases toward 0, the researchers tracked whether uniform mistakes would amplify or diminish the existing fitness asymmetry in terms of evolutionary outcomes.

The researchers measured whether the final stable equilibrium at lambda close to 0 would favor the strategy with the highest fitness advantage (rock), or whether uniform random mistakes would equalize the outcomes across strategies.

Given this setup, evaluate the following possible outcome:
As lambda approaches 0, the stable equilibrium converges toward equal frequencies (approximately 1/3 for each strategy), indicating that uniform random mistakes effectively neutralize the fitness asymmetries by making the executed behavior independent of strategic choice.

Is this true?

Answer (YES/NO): NO